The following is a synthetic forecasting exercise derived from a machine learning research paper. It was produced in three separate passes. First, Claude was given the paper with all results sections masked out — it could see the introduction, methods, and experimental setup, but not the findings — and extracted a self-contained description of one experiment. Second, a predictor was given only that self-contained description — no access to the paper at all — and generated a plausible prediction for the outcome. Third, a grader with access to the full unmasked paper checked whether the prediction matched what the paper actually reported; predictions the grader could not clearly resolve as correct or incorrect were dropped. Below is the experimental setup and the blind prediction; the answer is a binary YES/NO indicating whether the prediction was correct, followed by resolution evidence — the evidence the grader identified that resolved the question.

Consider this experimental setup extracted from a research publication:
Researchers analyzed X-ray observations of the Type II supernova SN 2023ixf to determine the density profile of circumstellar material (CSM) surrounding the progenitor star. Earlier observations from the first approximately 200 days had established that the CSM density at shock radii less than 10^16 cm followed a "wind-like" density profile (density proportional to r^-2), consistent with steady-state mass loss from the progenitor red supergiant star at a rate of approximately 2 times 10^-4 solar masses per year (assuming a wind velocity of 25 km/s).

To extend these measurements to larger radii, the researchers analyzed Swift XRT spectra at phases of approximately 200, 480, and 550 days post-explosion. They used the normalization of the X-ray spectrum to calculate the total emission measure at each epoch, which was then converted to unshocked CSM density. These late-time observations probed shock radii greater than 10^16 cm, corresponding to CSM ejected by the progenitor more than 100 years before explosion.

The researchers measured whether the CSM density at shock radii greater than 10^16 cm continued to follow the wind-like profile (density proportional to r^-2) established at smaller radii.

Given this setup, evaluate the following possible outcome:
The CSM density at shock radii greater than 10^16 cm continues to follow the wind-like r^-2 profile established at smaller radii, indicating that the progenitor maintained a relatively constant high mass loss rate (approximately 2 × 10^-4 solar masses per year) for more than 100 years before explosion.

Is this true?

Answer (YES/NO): YES